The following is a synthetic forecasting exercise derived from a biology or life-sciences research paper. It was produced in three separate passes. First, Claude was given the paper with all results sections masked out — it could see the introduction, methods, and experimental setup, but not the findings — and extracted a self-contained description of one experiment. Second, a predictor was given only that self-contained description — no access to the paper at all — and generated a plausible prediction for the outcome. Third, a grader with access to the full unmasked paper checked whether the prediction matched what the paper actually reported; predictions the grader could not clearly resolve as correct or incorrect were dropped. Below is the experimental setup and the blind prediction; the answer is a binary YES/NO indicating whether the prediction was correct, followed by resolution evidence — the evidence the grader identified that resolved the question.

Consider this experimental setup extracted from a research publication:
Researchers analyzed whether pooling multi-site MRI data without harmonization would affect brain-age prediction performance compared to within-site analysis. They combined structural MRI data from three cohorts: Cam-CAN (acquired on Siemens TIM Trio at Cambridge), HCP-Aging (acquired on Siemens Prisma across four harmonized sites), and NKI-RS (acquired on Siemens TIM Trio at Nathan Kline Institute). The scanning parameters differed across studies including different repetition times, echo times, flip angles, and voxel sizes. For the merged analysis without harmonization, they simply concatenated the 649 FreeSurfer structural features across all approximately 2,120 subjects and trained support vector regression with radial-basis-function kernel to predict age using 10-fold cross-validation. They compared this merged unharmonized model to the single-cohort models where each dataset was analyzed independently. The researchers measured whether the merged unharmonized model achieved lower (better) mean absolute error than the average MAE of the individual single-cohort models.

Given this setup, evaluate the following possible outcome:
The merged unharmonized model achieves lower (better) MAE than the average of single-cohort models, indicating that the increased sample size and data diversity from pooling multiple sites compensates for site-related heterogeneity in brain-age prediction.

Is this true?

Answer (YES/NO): YES